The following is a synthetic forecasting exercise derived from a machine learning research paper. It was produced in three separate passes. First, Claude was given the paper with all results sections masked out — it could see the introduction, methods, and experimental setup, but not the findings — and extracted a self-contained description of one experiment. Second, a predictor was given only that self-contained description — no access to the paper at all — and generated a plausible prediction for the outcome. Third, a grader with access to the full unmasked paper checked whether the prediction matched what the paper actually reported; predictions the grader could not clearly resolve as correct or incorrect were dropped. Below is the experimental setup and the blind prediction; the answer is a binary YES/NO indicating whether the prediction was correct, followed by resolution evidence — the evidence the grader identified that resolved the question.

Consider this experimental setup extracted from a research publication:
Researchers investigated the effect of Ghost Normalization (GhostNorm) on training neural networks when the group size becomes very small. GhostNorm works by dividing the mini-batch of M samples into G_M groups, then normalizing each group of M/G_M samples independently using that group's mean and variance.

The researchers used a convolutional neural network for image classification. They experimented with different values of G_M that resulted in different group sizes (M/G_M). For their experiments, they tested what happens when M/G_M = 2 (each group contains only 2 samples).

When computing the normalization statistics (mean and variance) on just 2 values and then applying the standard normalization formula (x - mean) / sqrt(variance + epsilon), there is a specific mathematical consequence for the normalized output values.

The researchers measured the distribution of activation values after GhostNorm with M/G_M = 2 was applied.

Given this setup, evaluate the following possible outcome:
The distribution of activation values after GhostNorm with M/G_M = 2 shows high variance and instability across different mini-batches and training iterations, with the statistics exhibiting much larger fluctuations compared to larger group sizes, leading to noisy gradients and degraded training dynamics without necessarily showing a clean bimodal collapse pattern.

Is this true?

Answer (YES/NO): NO